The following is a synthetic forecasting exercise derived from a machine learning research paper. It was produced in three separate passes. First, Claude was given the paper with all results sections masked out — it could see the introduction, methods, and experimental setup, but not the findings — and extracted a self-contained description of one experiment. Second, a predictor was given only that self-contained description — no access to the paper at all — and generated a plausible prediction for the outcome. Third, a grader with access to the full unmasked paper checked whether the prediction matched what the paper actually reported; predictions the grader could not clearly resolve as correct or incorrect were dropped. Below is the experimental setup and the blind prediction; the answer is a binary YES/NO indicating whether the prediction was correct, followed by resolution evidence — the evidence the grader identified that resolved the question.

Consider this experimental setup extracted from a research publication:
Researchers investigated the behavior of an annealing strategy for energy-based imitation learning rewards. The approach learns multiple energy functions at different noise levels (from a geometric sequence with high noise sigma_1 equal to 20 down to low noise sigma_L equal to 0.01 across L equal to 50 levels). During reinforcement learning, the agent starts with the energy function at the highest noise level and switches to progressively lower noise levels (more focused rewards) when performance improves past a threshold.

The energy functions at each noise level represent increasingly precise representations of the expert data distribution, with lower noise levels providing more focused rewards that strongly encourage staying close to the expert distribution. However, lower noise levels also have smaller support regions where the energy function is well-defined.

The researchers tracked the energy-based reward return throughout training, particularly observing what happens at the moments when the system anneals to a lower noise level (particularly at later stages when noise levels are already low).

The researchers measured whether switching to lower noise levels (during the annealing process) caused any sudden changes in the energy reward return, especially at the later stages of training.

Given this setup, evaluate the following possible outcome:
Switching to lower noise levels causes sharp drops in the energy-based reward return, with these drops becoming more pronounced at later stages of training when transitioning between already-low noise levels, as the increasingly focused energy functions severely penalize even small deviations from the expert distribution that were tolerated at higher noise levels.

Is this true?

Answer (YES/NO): YES